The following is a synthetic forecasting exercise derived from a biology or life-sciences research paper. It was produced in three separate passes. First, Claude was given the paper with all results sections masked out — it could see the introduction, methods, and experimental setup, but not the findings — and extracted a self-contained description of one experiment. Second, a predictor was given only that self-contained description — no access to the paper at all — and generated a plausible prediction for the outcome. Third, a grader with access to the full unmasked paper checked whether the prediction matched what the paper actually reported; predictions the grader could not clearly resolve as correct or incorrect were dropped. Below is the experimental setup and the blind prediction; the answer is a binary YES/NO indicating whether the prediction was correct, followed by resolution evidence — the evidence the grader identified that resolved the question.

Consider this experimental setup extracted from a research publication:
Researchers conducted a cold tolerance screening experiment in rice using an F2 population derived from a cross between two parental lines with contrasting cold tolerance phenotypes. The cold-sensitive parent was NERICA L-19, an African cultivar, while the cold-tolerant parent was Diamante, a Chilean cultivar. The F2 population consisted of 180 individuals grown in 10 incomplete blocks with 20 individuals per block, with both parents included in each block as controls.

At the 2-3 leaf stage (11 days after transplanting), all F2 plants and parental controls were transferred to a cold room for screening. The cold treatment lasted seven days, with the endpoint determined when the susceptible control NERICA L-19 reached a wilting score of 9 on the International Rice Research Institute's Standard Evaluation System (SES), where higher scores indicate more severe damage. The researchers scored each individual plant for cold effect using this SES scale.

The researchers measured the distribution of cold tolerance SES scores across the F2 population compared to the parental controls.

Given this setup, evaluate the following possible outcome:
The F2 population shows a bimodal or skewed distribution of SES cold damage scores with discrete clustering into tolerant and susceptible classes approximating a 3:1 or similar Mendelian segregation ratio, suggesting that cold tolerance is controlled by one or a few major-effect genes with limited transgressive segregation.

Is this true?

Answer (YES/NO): NO